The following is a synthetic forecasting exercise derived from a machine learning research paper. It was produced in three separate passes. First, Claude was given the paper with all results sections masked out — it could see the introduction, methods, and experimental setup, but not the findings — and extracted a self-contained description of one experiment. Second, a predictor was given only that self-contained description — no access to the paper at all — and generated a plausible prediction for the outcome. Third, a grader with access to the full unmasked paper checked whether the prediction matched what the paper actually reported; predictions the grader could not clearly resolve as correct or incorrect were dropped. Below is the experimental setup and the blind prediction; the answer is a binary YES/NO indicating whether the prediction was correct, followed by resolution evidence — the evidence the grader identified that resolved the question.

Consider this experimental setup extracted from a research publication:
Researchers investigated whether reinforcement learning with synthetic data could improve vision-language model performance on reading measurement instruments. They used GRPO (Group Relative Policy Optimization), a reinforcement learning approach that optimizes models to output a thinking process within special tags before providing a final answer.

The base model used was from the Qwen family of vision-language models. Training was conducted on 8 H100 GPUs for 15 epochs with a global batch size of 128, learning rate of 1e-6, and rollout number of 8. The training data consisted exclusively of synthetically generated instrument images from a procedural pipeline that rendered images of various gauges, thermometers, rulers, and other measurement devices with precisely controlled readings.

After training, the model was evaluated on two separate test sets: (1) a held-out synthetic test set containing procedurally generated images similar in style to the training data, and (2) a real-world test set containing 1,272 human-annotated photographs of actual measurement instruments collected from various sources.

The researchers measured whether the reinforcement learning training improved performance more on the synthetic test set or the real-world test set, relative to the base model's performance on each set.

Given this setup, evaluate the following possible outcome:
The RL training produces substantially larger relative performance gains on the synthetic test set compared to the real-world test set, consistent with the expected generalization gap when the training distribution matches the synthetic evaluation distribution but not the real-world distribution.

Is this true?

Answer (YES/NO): YES